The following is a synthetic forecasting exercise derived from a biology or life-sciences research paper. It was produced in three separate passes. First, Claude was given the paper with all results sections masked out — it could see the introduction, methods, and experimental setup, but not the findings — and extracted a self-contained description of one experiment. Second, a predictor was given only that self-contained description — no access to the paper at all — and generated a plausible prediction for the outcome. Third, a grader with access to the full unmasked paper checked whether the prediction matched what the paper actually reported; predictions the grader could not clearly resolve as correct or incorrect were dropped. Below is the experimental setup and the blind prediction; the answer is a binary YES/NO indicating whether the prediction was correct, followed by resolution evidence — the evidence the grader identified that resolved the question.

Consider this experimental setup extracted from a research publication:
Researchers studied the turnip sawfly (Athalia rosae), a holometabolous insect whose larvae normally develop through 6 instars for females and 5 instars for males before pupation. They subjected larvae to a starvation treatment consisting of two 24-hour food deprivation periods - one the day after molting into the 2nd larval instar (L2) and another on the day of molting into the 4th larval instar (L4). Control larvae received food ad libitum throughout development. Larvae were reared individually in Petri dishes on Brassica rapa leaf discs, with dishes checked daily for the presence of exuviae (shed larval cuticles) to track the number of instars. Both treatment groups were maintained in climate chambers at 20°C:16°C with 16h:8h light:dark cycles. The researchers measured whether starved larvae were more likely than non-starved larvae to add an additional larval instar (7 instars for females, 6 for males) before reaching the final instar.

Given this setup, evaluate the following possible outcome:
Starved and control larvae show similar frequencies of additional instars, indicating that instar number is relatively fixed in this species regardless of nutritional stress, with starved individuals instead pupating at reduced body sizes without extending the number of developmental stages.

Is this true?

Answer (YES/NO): NO